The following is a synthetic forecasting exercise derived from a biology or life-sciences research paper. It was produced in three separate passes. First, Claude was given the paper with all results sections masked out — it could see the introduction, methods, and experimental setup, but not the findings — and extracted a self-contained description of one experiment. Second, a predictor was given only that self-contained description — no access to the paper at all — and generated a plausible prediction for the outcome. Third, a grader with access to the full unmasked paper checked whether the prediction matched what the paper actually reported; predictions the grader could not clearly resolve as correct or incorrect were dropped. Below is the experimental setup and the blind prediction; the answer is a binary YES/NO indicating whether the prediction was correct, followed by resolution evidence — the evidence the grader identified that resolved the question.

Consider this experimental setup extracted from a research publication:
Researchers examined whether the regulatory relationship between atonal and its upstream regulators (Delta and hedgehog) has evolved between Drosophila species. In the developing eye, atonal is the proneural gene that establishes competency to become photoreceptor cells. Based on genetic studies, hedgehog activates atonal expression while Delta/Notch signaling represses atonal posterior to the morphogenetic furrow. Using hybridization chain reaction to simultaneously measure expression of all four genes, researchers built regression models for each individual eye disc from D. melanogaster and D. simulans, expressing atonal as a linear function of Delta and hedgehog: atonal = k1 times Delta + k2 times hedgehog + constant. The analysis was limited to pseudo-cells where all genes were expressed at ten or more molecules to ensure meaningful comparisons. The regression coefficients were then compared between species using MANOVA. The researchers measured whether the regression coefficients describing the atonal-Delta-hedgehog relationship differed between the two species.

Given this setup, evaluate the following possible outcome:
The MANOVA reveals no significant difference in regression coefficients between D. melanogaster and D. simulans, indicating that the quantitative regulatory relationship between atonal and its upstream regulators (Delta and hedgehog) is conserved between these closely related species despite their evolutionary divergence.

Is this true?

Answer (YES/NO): NO